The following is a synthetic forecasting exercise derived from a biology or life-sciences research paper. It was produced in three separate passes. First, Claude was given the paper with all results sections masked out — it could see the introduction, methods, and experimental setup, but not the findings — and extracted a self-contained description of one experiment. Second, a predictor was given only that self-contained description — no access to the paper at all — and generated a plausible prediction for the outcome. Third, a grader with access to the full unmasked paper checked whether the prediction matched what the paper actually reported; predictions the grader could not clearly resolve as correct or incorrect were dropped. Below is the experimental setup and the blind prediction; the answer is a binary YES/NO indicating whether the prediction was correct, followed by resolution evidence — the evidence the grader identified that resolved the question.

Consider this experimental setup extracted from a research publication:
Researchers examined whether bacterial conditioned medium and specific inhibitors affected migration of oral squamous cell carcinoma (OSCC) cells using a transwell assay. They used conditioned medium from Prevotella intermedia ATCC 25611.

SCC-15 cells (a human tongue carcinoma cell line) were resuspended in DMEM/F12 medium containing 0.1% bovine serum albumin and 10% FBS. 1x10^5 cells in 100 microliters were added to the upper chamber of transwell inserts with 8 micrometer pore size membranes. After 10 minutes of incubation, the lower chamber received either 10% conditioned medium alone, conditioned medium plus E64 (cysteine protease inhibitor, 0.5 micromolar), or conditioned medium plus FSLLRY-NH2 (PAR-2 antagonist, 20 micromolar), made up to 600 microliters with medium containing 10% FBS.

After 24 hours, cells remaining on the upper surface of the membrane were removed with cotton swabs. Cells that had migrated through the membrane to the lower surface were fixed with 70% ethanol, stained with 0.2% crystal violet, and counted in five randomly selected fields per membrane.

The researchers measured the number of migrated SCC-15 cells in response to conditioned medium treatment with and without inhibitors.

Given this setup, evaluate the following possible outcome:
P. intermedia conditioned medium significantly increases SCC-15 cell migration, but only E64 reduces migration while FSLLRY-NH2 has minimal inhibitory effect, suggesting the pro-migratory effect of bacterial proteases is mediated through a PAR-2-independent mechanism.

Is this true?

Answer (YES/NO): NO